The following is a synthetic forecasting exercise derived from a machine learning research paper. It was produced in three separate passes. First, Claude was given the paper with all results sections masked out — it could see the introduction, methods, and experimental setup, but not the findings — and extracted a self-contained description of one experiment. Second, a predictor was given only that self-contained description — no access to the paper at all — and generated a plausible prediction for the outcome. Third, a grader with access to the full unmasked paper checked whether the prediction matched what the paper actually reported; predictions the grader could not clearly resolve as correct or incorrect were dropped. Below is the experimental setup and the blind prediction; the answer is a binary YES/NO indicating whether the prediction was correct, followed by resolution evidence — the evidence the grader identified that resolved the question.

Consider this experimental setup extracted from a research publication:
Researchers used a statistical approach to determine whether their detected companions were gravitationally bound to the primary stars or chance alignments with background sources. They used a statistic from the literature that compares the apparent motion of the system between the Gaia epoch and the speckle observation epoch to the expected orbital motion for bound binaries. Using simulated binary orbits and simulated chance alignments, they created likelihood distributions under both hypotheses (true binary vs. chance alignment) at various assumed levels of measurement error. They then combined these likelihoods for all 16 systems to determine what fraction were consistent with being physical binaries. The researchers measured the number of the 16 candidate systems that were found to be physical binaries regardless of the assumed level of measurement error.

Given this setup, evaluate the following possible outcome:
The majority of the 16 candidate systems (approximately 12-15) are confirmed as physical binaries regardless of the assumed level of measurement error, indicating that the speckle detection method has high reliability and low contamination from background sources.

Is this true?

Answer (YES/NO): YES